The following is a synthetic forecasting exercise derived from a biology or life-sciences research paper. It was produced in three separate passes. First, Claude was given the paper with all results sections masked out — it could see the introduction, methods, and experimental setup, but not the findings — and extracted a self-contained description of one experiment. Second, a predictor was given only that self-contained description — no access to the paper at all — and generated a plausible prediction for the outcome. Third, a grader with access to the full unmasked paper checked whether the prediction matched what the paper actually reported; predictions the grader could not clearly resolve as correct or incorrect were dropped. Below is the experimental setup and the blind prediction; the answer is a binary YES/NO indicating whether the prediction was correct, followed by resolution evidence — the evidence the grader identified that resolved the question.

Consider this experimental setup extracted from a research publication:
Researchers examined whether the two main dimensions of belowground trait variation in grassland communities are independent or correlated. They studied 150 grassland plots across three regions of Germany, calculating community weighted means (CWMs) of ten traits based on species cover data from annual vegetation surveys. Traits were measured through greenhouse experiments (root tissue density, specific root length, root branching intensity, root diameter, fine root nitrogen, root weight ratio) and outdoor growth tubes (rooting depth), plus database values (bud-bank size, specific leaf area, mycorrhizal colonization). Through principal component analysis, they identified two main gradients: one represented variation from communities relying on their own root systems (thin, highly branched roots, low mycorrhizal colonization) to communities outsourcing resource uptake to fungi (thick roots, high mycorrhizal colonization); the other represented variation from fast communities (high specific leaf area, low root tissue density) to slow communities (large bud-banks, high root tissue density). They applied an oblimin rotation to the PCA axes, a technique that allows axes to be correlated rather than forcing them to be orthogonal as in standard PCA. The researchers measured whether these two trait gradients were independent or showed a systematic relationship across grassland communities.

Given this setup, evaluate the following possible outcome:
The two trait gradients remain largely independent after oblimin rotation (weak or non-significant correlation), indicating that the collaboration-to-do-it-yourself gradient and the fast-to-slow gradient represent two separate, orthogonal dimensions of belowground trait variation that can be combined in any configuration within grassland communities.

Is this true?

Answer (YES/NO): NO